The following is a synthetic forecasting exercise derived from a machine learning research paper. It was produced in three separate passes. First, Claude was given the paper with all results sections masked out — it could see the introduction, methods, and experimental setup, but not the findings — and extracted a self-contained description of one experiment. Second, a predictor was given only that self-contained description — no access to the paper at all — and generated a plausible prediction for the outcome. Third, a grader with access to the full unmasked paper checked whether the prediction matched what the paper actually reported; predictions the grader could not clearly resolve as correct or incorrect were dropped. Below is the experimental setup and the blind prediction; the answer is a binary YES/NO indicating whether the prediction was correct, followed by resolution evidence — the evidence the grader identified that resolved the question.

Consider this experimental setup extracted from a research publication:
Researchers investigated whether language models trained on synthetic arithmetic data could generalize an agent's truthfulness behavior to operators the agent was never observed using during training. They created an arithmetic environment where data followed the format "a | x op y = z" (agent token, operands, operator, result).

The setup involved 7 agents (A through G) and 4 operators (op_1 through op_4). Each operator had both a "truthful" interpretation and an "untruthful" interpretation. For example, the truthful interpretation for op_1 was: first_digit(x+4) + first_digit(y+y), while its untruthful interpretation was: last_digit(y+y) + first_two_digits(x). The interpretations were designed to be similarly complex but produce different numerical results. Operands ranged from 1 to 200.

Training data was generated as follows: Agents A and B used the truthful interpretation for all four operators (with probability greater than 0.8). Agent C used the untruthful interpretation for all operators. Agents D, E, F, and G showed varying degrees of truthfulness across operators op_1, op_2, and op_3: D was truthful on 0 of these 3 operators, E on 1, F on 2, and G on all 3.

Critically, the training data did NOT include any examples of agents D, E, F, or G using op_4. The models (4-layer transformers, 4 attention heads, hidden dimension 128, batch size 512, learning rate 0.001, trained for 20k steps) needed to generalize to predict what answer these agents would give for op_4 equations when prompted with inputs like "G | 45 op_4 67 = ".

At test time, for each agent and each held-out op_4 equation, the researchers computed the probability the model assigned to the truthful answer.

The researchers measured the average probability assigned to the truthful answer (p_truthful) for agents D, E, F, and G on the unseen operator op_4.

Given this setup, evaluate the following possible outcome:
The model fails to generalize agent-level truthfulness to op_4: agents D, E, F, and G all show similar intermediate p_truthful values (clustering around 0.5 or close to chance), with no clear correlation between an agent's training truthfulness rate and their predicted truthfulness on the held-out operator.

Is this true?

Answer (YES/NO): NO